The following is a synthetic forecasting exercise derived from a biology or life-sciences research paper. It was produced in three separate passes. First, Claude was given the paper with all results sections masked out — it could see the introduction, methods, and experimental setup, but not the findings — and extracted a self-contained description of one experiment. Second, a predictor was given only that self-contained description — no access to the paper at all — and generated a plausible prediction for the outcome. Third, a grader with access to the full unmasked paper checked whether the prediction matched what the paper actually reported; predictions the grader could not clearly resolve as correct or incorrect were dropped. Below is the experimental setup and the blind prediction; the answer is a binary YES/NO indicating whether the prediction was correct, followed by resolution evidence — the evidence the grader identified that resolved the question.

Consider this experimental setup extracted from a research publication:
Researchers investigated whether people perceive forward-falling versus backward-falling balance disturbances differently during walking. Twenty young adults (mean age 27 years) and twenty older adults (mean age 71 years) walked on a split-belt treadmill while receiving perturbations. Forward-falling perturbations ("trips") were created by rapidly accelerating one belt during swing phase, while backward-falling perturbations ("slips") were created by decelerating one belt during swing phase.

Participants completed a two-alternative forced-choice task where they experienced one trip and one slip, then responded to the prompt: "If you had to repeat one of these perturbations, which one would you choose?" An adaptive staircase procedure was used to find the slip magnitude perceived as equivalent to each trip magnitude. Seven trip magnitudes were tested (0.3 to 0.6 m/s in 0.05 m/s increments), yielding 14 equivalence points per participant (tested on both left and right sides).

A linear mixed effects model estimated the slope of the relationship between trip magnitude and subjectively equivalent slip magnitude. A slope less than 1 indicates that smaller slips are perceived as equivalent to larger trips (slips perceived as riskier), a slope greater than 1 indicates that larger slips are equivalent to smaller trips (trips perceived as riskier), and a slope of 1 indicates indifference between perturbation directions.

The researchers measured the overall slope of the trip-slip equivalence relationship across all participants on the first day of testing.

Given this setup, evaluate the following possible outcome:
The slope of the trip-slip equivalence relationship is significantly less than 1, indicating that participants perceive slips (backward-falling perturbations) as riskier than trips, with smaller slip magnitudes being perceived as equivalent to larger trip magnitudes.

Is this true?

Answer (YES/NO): YES